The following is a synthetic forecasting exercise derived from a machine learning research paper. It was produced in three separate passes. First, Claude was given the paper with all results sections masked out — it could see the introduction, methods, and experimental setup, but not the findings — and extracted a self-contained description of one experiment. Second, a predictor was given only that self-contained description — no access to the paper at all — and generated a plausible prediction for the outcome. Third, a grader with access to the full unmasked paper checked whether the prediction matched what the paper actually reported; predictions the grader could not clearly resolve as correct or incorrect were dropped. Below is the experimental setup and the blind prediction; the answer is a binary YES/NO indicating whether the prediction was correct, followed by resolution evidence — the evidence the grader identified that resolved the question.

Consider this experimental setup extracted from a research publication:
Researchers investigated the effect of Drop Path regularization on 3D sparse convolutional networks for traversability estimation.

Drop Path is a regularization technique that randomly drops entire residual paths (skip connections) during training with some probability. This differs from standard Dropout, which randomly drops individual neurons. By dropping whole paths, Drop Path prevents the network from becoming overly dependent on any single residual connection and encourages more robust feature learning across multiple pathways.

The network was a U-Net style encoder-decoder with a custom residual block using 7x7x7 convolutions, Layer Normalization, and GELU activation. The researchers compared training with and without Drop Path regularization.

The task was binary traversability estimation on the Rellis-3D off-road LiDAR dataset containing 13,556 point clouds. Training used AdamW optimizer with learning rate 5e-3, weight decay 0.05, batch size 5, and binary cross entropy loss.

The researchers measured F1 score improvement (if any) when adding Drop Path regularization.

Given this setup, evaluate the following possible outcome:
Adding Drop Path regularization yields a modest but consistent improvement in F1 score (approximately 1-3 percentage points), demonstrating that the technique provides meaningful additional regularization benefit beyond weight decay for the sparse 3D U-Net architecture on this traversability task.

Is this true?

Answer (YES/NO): YES